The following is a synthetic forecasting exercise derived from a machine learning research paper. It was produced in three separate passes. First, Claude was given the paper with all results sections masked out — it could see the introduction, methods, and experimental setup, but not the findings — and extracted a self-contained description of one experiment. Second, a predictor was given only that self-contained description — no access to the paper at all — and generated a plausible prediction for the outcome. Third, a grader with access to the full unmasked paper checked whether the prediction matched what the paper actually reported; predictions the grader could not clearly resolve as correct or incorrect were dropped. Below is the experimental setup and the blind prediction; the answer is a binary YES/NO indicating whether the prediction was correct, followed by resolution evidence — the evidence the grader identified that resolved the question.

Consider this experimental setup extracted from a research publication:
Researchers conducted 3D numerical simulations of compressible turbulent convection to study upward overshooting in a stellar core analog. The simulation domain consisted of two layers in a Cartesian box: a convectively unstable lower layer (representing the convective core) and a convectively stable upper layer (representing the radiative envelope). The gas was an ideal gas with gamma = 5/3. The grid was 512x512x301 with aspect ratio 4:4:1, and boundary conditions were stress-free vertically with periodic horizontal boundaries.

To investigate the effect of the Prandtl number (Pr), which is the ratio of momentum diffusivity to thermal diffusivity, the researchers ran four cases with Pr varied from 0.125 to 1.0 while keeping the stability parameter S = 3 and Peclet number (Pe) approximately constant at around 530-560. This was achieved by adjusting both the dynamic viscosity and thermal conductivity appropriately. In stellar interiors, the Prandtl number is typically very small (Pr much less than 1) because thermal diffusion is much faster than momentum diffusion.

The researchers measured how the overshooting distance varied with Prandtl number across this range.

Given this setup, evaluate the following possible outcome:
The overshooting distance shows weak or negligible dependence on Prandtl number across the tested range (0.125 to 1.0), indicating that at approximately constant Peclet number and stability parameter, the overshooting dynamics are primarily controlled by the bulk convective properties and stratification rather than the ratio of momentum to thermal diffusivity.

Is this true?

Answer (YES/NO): NO